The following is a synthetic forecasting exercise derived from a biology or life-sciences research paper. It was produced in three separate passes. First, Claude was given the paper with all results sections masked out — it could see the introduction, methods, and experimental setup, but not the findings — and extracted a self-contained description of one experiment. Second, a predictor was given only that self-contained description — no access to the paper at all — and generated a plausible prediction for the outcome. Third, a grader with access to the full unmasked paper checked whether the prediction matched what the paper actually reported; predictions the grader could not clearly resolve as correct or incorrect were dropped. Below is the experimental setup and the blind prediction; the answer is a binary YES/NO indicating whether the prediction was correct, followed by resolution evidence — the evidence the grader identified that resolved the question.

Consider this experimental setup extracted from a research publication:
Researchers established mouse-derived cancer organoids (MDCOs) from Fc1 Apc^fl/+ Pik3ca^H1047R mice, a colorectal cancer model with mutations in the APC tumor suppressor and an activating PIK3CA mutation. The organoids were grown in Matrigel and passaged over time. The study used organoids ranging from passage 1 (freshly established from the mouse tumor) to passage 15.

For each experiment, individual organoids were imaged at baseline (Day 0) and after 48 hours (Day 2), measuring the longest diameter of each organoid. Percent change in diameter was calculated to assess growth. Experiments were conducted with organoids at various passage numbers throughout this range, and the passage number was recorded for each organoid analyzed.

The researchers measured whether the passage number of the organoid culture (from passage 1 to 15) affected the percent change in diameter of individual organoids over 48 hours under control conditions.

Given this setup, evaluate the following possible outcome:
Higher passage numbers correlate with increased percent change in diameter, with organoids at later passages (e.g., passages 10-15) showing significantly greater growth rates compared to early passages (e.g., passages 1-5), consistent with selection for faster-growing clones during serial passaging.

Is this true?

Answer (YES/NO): NO